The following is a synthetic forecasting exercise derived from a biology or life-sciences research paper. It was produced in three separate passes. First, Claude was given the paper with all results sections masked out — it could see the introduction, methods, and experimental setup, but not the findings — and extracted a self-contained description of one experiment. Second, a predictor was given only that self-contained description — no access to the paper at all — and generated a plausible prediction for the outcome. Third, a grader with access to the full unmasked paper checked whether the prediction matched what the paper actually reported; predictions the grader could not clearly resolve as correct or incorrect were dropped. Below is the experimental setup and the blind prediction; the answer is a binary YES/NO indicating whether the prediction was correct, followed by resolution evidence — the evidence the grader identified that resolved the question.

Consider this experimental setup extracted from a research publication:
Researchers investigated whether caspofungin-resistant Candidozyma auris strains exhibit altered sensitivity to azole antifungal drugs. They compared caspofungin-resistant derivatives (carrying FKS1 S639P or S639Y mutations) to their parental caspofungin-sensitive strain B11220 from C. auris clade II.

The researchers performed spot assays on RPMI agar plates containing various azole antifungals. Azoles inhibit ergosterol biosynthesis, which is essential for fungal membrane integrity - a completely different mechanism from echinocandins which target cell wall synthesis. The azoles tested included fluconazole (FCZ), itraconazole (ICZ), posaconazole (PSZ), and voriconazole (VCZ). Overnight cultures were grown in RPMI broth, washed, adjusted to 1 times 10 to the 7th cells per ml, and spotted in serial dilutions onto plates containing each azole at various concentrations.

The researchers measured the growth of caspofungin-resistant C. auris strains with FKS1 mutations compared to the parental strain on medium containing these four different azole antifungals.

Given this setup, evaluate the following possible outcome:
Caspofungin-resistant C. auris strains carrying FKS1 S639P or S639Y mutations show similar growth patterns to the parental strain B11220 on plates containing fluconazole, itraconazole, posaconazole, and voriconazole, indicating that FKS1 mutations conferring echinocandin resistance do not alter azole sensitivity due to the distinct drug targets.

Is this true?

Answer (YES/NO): NO